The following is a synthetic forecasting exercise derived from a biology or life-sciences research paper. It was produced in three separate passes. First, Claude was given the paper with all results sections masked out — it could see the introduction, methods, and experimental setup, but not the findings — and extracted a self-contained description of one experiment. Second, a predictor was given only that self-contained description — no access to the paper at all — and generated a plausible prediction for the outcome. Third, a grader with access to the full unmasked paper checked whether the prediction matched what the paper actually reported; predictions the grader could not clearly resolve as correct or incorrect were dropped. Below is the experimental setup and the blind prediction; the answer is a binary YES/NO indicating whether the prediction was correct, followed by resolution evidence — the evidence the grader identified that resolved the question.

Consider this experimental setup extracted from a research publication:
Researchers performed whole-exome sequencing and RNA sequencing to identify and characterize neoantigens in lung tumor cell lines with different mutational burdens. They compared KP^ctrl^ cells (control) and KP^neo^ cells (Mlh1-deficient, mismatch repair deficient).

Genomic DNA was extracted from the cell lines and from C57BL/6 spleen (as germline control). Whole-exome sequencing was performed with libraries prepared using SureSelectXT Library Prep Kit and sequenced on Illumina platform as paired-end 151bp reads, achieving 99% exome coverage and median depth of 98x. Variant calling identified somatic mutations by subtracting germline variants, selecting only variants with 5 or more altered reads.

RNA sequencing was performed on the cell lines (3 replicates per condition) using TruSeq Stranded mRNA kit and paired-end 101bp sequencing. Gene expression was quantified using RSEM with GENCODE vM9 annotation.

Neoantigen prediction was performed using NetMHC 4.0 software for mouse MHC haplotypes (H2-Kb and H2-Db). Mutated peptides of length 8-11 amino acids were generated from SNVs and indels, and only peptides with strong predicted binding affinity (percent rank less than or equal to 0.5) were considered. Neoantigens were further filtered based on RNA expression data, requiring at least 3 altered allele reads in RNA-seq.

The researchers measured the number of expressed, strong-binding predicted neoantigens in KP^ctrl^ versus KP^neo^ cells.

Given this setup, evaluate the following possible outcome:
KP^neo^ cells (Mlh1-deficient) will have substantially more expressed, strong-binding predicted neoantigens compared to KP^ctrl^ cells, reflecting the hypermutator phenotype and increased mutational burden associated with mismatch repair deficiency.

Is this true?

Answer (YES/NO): YES